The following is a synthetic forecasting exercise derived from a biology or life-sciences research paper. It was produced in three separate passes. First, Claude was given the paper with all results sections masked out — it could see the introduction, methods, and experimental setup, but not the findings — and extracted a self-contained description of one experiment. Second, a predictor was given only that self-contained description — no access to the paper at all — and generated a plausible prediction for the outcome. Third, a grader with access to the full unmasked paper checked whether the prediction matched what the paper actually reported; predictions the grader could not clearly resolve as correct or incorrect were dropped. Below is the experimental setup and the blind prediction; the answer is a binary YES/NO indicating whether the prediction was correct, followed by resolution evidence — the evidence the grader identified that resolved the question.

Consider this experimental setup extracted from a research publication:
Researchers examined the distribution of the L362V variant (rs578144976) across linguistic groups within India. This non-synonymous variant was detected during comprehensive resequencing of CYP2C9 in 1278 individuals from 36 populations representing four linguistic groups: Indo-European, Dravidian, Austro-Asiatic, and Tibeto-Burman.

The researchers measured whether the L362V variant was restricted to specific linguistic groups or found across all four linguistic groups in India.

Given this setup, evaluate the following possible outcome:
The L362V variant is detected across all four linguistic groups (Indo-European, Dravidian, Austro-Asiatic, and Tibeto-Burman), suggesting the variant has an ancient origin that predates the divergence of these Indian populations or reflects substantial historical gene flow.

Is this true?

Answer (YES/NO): YES